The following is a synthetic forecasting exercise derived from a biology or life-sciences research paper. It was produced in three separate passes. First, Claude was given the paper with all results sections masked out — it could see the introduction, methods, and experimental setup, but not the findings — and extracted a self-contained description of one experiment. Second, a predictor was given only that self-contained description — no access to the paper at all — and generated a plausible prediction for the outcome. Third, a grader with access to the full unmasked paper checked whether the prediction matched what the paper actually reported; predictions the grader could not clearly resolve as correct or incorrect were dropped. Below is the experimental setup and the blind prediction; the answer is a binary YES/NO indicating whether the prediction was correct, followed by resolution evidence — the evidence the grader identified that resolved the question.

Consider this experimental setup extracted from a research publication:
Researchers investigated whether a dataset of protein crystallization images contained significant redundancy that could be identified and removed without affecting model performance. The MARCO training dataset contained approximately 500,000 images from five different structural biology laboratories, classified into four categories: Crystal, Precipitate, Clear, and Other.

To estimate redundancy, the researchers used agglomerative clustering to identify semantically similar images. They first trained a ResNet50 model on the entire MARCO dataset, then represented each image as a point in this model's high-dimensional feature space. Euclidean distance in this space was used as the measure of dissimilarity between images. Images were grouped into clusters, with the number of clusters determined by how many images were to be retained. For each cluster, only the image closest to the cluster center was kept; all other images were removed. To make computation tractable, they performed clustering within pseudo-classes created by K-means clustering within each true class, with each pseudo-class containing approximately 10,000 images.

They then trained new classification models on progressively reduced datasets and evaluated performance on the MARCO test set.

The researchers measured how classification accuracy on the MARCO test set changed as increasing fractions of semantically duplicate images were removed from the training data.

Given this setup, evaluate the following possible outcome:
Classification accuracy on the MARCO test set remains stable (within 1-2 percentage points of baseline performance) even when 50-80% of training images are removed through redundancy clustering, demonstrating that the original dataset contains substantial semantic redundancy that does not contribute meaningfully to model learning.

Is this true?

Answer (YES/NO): NO